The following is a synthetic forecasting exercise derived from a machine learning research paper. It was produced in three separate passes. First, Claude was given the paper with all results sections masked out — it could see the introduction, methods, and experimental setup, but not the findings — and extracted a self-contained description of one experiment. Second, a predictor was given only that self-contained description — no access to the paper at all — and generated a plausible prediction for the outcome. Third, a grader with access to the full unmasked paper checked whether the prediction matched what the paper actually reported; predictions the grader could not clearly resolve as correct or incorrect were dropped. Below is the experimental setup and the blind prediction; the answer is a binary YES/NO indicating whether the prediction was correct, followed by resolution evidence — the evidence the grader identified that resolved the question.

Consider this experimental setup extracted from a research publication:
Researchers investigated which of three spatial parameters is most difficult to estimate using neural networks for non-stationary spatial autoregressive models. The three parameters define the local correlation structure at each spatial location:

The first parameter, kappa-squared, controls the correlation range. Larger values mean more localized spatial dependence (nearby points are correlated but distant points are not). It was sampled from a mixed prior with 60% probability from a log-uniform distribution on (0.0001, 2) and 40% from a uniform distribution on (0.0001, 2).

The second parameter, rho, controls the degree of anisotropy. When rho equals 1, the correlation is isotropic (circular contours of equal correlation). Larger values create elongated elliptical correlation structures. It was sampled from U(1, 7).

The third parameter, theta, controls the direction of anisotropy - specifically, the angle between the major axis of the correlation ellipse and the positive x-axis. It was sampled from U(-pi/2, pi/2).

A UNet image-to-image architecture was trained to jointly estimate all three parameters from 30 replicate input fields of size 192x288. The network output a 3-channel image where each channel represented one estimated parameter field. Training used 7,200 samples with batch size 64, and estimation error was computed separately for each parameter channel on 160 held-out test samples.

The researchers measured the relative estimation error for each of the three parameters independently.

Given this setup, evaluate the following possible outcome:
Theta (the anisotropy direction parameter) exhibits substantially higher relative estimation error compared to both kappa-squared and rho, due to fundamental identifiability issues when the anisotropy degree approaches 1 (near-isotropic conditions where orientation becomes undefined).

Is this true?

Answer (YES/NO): NO